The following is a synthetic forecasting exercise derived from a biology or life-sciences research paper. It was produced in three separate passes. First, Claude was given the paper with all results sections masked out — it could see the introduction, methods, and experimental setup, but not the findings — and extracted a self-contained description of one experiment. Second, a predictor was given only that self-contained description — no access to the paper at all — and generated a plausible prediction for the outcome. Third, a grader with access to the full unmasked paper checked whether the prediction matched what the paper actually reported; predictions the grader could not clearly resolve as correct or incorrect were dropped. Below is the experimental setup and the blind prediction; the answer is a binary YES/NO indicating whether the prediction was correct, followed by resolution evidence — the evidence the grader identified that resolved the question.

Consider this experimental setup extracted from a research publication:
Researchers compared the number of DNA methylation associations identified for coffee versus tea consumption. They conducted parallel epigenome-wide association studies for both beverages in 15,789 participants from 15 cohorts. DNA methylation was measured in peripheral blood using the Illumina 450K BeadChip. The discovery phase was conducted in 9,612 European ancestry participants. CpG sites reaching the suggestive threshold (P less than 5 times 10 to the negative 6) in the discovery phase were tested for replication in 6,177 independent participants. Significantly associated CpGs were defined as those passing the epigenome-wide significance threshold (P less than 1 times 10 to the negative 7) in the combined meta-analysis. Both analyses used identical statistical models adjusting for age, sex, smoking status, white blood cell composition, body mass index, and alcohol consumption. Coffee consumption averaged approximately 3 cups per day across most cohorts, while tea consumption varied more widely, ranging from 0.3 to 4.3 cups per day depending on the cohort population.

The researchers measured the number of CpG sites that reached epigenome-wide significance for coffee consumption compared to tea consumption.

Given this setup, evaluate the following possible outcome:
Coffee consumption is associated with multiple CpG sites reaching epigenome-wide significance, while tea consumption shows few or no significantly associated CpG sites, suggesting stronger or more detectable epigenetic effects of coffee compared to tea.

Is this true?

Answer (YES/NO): YES